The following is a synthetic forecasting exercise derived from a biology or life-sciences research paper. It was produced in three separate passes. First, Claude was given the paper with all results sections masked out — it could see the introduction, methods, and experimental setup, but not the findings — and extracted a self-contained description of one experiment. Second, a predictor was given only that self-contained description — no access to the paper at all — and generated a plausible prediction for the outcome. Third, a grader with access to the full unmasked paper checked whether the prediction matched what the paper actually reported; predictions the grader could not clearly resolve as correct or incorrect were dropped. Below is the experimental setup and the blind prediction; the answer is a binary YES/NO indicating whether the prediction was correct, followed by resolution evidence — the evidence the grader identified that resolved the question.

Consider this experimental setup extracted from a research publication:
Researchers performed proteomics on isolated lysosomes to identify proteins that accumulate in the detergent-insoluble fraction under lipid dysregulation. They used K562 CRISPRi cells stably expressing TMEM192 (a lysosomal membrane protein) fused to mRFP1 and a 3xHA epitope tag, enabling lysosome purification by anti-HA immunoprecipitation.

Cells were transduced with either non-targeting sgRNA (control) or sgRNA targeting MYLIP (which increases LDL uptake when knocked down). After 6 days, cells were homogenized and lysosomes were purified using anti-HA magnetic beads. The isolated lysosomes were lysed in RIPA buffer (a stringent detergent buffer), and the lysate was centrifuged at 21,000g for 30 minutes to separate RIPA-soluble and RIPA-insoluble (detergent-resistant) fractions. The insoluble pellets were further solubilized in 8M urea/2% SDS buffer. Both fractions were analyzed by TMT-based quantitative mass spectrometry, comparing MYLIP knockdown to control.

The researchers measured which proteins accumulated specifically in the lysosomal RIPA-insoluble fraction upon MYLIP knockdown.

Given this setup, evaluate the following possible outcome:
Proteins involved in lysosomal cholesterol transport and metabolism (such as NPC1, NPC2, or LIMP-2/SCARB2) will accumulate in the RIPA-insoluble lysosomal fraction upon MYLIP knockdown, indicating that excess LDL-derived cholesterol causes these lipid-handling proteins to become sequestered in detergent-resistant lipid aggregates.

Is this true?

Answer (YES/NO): NO